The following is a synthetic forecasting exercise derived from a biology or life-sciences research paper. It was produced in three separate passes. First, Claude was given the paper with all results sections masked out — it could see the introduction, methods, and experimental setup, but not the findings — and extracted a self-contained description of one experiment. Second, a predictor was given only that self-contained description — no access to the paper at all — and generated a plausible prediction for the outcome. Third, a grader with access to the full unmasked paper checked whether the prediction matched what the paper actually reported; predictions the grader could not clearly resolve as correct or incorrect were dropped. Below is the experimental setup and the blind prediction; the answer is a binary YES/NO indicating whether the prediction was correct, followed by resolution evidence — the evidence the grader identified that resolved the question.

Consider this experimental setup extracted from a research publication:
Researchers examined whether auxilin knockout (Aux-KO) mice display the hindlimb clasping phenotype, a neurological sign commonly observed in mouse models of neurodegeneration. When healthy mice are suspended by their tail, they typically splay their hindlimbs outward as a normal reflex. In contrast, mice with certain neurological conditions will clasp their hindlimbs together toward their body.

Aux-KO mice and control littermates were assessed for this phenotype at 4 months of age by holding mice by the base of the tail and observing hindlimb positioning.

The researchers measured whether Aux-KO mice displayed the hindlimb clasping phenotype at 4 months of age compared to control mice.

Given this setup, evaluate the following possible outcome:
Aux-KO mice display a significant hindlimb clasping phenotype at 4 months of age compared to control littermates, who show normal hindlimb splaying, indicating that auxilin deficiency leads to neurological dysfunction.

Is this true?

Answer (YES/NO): YES